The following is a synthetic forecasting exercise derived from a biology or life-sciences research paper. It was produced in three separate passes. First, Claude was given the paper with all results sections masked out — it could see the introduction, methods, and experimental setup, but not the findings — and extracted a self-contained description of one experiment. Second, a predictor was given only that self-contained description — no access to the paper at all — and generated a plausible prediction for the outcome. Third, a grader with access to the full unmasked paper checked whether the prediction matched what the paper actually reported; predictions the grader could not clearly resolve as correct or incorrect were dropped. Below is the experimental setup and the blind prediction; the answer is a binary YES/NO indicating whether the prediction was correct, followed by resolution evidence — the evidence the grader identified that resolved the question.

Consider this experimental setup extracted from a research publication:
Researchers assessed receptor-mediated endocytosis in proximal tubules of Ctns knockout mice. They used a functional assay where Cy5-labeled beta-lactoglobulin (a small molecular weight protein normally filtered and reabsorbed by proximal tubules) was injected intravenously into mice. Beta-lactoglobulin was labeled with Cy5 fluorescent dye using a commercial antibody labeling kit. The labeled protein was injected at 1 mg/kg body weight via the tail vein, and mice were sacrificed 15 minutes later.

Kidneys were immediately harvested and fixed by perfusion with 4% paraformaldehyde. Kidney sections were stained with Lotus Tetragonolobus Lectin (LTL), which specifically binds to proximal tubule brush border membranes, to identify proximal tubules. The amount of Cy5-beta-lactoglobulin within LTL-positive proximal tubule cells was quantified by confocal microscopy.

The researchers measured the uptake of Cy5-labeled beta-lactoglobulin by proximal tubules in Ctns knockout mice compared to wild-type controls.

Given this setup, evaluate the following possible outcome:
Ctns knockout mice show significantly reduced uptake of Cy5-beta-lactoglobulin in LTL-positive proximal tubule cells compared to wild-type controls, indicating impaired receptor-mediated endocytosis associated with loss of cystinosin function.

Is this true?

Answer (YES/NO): YES